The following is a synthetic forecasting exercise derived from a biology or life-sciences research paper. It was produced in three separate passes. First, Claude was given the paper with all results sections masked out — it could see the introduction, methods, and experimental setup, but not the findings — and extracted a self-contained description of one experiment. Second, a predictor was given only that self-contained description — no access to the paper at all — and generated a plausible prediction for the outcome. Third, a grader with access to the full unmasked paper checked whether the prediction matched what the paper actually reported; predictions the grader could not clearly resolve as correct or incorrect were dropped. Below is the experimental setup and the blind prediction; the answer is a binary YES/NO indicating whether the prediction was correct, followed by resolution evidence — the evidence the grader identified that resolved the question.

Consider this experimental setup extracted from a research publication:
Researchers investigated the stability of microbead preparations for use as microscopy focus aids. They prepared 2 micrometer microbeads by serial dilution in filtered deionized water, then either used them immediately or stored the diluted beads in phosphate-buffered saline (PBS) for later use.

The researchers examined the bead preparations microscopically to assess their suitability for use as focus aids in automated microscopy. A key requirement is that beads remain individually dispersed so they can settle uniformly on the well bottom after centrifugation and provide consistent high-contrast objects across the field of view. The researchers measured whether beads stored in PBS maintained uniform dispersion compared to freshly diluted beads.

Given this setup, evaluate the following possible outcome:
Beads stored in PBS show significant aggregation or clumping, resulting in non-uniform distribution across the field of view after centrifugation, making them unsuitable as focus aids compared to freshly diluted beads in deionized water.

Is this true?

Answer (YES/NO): YES